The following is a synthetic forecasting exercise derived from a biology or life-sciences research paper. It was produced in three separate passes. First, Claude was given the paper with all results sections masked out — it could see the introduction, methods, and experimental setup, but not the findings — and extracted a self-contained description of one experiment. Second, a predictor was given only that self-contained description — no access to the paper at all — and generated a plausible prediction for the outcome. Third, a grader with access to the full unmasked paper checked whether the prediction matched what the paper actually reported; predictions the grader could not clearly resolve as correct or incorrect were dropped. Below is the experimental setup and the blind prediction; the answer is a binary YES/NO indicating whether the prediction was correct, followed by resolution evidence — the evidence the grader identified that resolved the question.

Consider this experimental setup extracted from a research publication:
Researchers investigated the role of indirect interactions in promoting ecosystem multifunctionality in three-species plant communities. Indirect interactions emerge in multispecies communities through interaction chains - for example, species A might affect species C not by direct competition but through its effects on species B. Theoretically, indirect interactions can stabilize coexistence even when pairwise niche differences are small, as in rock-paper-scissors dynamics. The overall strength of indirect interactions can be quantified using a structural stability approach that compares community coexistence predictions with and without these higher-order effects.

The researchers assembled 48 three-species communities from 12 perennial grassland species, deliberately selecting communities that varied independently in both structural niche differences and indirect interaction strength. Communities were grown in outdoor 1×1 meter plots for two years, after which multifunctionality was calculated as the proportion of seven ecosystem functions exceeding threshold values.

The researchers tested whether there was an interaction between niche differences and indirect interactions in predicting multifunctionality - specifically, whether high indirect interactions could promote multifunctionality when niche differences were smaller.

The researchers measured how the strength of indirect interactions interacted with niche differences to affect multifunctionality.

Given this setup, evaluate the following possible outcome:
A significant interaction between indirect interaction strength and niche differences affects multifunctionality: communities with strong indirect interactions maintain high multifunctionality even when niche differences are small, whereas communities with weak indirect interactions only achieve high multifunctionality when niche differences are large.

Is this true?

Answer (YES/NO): YES